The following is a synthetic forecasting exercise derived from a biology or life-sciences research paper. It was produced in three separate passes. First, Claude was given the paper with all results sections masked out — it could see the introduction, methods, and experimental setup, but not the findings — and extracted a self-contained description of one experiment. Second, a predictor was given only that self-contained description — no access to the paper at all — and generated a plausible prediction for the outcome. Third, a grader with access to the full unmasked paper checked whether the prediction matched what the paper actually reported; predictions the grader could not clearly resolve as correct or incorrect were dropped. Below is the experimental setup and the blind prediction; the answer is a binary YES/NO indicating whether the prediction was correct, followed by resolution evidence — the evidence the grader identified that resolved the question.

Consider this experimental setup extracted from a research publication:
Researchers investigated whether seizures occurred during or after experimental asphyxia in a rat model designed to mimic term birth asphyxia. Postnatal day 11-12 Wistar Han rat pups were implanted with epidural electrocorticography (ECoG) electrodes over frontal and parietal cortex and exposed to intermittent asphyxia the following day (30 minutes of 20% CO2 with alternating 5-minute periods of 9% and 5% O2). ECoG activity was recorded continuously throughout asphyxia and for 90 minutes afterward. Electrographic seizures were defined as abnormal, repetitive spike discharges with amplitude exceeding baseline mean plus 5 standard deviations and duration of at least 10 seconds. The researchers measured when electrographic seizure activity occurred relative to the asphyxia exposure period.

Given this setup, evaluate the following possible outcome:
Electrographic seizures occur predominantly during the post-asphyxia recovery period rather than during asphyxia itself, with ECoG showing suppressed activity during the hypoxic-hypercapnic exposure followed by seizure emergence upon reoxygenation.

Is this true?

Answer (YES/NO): YES